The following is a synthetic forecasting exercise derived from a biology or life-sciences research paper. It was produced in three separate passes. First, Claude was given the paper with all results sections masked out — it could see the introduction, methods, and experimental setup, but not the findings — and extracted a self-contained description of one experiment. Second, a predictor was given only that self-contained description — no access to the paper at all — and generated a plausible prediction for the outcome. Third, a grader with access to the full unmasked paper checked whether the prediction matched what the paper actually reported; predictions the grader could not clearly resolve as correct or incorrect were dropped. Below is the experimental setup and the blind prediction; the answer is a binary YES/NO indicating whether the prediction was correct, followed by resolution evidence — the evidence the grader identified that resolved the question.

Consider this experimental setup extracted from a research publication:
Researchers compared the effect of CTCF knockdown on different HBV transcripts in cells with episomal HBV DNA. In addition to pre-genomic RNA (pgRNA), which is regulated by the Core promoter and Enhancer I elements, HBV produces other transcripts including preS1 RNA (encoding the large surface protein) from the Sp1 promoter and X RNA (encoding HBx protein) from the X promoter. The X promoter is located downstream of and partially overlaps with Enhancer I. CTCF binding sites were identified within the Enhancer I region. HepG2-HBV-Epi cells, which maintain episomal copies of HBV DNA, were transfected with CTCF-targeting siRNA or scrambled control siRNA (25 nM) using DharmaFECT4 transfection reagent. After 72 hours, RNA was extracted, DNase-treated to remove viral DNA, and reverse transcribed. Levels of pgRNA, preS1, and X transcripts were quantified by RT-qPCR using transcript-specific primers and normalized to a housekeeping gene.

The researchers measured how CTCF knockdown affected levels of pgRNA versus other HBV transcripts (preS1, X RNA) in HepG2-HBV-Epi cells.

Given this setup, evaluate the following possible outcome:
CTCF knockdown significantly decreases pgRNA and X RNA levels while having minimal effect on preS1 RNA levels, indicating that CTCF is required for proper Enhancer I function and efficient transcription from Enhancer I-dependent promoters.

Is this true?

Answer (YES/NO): NO